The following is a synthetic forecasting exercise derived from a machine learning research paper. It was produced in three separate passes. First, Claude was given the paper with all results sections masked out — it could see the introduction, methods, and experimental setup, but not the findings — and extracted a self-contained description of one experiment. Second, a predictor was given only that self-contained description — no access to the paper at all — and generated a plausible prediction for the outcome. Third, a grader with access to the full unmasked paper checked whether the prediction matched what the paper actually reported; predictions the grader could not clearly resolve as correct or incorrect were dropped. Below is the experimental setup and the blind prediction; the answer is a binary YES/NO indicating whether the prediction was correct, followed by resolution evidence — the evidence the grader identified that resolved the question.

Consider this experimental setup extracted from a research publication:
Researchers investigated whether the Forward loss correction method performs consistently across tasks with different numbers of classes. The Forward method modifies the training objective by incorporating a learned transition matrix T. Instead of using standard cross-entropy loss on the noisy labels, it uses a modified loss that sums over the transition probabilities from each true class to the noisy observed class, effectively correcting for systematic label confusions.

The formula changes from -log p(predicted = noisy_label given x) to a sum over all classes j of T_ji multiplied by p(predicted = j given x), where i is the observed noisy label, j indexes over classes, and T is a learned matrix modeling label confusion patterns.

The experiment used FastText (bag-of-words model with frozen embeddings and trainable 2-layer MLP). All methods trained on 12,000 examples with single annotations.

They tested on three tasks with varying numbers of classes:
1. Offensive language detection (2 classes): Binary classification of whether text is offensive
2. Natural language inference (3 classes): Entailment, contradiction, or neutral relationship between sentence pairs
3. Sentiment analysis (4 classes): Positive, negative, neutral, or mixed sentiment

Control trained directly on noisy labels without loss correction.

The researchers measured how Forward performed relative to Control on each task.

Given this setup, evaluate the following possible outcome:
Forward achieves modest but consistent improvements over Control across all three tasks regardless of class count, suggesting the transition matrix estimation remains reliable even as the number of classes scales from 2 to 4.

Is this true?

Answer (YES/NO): NO